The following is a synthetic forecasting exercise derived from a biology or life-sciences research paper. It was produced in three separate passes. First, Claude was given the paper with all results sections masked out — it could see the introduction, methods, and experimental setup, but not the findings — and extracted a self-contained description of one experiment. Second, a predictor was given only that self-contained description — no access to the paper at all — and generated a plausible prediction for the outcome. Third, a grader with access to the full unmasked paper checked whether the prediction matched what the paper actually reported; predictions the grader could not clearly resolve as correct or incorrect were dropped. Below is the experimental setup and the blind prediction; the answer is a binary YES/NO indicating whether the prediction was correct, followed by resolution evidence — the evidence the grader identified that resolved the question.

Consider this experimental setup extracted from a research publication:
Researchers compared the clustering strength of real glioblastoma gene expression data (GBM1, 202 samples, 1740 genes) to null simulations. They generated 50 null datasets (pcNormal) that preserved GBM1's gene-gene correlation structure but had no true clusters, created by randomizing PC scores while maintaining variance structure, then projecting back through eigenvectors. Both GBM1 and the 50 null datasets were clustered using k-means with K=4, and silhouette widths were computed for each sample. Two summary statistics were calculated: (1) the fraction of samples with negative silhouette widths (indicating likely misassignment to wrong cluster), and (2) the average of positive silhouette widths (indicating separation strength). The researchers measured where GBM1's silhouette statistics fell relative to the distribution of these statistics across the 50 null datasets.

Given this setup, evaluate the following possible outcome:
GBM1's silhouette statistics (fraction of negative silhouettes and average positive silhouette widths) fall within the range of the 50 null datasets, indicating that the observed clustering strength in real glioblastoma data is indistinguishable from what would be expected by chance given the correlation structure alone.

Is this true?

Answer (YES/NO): NO